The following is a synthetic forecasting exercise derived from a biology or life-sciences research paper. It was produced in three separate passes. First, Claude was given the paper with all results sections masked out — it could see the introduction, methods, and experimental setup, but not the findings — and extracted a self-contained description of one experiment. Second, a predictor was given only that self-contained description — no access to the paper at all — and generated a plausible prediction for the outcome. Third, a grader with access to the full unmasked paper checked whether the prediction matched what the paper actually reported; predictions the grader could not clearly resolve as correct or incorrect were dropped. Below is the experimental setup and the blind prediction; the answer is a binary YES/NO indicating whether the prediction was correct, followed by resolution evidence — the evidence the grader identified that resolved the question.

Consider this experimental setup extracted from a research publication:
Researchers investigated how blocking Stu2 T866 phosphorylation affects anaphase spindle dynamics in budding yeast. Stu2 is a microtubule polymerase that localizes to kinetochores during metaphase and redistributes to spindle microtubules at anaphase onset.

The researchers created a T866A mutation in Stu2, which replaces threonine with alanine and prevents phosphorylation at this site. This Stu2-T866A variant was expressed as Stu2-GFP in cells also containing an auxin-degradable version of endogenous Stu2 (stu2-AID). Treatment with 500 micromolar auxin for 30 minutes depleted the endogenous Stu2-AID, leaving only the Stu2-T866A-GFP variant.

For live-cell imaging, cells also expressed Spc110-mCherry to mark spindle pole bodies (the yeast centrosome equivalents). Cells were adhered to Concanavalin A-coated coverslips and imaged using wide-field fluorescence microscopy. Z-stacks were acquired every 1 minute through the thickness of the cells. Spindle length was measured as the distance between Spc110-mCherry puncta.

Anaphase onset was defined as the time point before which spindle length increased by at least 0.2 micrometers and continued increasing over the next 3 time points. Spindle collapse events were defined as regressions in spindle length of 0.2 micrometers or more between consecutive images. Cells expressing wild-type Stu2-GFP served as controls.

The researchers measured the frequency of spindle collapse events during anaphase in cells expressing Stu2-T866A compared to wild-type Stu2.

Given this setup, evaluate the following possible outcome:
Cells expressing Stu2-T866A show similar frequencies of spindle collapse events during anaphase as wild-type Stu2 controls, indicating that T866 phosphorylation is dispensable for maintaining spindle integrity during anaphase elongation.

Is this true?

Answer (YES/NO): NO